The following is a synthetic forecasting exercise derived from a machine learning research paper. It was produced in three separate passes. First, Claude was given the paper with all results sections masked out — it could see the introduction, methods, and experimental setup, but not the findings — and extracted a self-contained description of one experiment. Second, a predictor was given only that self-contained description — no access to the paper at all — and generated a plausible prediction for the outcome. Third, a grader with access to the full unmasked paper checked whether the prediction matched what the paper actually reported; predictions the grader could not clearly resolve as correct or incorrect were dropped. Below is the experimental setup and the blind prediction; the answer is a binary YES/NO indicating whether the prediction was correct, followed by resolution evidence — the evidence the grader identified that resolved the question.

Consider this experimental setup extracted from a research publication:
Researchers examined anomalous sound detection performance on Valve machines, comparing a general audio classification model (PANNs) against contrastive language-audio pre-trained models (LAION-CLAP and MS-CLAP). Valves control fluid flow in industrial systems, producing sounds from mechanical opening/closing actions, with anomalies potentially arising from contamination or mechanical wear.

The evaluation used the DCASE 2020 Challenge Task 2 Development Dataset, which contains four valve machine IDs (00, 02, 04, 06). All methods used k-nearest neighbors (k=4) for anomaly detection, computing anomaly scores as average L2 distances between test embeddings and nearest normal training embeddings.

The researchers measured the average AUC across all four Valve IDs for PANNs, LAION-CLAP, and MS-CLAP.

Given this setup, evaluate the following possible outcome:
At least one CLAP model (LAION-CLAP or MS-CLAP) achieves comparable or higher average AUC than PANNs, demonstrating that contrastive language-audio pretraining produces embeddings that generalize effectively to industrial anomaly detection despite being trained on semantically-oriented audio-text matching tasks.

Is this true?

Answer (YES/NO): YES